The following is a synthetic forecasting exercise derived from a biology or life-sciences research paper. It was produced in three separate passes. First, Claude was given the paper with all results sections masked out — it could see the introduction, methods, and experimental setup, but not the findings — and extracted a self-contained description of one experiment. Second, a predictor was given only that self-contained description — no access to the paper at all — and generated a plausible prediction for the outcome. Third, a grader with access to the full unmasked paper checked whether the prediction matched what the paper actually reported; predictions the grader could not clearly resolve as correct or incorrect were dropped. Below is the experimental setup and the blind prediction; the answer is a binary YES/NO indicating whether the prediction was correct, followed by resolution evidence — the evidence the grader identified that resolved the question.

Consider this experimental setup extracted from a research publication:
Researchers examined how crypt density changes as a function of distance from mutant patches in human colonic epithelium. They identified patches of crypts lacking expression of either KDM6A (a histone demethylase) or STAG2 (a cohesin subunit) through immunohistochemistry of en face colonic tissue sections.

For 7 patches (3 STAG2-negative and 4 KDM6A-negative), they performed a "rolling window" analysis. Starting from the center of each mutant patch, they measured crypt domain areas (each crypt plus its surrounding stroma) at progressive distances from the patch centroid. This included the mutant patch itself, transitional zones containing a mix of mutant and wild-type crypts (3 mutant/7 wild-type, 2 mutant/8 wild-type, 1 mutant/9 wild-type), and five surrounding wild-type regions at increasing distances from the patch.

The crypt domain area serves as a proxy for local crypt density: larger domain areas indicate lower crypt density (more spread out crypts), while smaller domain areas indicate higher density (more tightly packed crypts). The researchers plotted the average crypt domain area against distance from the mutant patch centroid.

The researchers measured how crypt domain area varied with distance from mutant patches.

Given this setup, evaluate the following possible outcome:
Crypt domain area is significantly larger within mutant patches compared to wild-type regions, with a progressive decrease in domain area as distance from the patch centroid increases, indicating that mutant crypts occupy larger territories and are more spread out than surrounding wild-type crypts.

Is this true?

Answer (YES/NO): NO